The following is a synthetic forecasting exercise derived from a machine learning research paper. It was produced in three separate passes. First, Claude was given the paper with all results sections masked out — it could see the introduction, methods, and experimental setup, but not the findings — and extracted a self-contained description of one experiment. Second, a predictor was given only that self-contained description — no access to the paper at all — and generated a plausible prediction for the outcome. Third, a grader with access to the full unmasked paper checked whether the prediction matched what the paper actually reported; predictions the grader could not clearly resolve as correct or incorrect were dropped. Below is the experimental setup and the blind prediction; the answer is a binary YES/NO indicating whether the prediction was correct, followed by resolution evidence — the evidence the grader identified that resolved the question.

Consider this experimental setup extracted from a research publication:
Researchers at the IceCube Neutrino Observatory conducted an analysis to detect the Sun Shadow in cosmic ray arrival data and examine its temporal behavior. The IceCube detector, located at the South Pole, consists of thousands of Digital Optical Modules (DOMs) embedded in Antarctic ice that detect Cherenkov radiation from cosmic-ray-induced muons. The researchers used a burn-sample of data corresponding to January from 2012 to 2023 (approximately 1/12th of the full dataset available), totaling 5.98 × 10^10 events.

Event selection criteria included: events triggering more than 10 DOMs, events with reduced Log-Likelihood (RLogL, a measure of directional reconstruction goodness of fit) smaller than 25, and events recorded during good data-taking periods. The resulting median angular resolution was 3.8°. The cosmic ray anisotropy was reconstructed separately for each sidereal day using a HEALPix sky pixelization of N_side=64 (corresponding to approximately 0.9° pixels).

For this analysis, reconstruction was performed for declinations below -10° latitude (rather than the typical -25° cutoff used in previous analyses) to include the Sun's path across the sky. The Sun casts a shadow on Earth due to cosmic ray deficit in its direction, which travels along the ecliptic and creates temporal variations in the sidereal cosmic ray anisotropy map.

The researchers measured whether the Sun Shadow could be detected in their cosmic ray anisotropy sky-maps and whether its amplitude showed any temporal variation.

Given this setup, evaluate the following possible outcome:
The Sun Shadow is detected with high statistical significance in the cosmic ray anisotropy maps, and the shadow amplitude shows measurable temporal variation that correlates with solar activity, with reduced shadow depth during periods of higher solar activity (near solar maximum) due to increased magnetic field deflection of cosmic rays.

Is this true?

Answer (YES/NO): YES